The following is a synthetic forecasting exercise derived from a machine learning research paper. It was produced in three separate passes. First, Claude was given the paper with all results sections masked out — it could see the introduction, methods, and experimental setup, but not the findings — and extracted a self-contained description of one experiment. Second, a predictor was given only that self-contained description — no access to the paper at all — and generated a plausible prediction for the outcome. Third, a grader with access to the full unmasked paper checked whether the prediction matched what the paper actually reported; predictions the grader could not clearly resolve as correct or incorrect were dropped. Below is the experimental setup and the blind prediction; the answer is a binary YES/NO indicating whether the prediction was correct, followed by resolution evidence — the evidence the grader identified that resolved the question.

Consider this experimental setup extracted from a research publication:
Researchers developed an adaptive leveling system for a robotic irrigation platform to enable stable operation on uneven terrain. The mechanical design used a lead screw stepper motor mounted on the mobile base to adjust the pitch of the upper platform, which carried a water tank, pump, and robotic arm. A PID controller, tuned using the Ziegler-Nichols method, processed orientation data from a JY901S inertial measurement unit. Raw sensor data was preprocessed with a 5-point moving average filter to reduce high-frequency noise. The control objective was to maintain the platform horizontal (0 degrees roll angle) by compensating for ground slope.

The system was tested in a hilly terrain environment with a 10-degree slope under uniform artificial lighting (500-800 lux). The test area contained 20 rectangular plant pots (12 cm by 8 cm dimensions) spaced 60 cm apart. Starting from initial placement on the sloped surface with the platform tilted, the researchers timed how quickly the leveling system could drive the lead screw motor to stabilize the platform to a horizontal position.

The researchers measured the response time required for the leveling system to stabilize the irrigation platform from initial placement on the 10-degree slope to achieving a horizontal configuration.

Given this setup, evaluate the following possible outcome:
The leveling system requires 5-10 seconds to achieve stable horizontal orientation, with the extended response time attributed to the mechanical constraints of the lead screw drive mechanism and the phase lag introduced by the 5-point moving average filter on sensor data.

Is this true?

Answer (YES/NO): NO